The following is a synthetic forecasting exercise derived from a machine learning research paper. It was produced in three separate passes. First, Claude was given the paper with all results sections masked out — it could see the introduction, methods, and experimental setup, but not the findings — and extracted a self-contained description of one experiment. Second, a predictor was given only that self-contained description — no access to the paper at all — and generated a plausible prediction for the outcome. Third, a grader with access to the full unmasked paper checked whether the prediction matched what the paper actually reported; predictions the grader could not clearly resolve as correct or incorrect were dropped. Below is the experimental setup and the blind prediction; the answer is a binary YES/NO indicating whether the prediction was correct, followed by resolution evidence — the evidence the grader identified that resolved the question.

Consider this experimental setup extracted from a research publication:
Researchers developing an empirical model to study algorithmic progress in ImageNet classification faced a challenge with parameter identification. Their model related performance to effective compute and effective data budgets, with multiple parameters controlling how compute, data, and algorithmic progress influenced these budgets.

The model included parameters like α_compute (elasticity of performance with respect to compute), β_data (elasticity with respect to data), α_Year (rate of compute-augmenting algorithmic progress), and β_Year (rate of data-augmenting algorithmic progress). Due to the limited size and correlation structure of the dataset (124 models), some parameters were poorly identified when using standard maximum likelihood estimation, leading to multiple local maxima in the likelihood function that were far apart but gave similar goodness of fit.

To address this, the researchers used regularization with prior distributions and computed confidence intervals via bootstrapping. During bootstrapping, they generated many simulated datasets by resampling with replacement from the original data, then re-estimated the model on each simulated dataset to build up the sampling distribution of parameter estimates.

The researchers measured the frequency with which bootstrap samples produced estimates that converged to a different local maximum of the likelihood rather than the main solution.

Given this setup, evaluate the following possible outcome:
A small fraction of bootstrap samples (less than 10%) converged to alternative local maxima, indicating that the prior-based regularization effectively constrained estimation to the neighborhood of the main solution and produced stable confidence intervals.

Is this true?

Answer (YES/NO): NO